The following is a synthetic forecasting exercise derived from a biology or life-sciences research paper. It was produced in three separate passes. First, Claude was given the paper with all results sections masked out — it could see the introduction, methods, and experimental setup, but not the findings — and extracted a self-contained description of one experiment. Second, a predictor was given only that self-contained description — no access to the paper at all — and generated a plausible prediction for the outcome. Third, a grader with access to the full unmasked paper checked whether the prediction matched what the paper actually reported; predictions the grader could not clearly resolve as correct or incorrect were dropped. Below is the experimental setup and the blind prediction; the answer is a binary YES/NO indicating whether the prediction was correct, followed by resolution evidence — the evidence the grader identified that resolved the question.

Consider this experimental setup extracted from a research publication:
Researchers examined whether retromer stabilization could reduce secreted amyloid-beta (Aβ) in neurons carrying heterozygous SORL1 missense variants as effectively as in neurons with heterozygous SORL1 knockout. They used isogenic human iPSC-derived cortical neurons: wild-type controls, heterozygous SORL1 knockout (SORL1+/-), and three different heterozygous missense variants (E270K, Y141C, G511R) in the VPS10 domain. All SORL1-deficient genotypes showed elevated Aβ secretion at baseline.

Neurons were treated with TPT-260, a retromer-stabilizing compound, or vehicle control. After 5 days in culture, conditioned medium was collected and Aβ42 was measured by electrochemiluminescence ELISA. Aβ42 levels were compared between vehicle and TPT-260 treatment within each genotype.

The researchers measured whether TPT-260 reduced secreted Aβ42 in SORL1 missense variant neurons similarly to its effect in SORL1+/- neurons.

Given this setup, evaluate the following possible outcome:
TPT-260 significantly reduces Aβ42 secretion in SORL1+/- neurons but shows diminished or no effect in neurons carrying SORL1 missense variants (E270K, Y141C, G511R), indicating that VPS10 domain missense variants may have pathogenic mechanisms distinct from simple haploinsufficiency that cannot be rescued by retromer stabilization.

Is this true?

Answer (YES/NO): NO